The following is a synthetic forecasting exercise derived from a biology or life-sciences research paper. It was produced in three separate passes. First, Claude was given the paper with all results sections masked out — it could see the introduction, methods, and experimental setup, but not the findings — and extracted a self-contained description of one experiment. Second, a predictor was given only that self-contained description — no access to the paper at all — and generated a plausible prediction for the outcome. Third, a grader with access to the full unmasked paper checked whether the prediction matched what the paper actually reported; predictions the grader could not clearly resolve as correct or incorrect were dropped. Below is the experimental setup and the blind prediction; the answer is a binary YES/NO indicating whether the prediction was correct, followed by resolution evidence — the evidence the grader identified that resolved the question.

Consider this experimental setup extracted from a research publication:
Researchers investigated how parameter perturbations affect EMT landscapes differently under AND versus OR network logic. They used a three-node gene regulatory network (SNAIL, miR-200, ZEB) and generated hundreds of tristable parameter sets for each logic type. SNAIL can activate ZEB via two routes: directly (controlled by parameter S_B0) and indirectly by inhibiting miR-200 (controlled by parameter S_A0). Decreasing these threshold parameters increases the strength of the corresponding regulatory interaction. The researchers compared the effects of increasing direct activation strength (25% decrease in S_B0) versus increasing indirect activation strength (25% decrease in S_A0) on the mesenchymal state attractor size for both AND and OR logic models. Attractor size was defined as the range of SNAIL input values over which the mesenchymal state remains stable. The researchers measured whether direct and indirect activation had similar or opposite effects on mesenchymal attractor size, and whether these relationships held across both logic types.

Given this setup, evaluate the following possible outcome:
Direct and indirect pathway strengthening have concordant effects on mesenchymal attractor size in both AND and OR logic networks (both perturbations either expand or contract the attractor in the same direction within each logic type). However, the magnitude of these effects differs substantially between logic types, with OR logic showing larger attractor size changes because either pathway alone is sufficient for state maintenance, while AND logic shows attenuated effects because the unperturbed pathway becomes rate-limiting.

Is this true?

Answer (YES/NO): NO